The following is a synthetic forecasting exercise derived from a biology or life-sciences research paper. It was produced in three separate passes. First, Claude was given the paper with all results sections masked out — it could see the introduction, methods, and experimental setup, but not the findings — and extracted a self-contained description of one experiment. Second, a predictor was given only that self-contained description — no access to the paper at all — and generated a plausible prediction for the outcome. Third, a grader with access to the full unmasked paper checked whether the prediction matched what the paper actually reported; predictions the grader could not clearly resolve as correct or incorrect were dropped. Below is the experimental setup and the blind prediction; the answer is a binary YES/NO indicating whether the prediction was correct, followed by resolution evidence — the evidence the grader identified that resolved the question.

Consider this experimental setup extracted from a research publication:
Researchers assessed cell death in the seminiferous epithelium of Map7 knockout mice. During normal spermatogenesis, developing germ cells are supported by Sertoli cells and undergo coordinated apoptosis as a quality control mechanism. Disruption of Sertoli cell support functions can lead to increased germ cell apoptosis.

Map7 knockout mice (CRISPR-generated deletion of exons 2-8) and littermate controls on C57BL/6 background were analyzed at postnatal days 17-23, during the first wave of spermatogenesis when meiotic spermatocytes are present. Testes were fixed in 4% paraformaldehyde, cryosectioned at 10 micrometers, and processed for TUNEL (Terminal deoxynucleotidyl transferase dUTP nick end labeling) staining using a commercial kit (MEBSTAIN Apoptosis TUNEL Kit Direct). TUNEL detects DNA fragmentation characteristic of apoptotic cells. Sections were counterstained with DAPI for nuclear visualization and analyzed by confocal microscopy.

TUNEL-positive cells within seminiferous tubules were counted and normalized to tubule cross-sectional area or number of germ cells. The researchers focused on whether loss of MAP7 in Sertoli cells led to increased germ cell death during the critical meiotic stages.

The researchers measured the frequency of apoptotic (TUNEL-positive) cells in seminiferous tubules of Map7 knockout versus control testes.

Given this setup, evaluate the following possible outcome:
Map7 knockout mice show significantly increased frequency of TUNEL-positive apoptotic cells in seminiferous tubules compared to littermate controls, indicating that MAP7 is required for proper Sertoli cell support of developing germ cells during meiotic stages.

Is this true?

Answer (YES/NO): NO